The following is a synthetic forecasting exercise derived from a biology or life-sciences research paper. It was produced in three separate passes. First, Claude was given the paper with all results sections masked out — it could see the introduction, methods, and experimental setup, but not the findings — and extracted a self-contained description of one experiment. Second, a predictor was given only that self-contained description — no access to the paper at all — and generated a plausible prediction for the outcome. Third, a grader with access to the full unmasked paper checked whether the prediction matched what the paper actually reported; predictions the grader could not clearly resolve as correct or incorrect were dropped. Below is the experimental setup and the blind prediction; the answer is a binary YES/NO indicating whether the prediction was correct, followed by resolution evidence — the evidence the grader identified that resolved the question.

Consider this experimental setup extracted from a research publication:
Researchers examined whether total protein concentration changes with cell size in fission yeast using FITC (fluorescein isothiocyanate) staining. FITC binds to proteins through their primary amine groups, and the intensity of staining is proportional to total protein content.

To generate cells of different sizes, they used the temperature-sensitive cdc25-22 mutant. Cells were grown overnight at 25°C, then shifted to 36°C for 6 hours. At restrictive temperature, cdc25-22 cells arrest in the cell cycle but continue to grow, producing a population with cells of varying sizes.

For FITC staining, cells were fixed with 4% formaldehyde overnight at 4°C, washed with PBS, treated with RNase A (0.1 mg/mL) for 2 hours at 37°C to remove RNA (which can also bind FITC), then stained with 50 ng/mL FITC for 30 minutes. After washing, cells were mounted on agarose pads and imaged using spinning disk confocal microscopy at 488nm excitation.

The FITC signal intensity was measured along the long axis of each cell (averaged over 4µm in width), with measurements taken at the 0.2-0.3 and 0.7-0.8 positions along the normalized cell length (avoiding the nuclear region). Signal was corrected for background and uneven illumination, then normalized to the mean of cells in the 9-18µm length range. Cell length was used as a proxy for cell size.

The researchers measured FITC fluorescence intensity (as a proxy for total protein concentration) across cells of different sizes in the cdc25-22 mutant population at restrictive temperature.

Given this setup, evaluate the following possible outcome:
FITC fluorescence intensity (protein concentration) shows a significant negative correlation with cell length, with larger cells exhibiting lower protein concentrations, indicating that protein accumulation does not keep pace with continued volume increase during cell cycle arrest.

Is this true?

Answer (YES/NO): NO